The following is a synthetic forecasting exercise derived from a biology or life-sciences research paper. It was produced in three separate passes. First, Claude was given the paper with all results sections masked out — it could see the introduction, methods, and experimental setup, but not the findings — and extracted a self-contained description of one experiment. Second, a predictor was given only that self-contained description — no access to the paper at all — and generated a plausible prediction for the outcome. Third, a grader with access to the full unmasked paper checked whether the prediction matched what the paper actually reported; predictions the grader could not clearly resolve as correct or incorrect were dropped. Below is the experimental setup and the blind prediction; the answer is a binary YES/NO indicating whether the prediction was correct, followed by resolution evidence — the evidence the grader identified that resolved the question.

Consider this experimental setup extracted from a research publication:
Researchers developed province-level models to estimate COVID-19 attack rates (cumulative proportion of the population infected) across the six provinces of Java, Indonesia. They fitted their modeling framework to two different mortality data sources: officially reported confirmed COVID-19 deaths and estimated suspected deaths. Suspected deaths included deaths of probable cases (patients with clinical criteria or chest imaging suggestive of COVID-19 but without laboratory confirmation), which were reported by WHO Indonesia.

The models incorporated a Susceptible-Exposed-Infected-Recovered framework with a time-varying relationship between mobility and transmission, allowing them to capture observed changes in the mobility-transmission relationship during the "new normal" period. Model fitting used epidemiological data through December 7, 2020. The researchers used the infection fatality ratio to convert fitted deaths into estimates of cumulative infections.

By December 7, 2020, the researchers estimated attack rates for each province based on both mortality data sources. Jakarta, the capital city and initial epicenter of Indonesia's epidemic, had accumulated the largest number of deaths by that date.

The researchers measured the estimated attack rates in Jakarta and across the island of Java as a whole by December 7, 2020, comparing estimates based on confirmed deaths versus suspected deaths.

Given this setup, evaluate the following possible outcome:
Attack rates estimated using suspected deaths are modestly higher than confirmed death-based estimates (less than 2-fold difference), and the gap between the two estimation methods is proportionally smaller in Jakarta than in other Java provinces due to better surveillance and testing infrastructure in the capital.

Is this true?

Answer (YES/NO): NO